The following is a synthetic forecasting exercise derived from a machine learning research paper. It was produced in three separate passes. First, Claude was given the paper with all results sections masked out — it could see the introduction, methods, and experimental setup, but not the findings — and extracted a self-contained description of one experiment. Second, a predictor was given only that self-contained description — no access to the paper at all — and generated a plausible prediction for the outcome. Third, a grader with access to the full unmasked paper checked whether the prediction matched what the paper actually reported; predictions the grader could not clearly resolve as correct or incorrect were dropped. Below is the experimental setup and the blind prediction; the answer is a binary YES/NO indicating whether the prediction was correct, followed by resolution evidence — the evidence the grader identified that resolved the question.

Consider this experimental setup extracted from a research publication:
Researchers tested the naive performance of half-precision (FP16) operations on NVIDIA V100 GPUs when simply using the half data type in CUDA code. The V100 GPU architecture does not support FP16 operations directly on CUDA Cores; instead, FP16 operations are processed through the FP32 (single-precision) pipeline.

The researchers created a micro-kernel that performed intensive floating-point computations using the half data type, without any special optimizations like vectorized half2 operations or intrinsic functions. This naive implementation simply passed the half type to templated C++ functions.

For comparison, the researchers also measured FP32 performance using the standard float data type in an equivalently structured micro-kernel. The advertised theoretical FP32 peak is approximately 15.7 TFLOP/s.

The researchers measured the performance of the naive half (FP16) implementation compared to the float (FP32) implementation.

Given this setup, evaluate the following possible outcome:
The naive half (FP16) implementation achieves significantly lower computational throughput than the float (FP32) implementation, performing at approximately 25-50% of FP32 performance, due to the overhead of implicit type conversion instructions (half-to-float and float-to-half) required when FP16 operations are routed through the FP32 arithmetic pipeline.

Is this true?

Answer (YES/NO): NO